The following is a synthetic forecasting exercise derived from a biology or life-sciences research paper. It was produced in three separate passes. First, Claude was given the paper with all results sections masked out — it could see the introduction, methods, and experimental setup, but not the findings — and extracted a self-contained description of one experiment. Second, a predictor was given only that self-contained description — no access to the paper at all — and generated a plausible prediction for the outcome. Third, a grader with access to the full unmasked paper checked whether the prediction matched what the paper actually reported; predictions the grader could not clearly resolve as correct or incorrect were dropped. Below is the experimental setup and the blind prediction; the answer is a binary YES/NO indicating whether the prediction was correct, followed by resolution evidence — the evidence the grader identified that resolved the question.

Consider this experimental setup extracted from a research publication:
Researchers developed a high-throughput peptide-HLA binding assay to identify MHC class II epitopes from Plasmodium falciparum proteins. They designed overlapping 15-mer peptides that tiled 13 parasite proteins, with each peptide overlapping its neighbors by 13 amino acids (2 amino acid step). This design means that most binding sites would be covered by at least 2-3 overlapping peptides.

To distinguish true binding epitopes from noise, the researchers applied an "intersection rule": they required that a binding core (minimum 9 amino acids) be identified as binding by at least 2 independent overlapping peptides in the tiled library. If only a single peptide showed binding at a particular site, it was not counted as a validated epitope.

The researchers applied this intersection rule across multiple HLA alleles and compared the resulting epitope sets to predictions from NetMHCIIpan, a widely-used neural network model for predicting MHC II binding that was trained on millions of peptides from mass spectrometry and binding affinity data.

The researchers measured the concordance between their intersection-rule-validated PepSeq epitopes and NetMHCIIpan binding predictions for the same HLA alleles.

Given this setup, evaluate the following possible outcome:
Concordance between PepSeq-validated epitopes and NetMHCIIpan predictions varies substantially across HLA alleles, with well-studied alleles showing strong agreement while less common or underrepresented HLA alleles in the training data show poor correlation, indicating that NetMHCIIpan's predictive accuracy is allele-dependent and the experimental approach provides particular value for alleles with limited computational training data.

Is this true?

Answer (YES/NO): YES